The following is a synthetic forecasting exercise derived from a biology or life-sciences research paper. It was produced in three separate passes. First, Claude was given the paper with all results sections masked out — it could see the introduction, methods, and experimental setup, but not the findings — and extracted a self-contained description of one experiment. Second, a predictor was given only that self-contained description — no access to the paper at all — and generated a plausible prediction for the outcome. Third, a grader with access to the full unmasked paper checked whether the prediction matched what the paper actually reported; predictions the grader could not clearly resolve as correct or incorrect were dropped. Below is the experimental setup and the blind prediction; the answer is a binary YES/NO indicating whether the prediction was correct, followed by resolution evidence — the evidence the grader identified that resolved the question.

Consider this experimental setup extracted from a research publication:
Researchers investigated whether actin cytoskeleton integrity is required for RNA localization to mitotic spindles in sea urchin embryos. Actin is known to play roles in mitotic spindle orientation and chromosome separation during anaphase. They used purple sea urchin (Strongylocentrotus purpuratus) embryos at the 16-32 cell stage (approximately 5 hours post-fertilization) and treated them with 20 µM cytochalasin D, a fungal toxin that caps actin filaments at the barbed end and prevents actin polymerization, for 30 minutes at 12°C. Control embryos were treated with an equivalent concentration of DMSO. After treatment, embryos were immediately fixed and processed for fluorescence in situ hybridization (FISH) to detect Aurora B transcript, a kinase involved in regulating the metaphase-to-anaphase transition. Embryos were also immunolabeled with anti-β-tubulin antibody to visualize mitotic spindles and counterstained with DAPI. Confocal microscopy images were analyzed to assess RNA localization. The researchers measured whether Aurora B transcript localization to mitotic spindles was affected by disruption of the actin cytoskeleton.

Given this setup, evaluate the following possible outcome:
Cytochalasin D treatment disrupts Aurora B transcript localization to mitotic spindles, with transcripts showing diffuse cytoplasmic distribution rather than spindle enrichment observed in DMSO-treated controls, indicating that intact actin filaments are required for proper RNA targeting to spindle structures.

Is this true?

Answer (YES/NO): NO